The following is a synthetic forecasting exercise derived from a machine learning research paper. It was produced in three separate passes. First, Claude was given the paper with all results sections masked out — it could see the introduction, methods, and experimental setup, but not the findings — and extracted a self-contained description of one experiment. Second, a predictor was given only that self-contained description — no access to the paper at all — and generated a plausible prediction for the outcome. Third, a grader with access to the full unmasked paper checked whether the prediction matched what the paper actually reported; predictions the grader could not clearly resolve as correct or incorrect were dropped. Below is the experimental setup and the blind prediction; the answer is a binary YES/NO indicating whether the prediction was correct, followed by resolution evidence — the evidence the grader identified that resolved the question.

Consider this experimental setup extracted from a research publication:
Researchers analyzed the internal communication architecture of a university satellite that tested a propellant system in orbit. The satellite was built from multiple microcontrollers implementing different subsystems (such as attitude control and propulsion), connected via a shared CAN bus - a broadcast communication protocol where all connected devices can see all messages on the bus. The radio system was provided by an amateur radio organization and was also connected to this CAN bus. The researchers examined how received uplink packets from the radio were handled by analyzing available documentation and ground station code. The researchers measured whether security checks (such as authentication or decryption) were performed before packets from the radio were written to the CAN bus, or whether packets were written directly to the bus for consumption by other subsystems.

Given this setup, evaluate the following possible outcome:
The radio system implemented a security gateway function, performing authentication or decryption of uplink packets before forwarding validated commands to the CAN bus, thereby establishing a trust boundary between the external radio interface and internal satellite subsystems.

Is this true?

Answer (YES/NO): NO